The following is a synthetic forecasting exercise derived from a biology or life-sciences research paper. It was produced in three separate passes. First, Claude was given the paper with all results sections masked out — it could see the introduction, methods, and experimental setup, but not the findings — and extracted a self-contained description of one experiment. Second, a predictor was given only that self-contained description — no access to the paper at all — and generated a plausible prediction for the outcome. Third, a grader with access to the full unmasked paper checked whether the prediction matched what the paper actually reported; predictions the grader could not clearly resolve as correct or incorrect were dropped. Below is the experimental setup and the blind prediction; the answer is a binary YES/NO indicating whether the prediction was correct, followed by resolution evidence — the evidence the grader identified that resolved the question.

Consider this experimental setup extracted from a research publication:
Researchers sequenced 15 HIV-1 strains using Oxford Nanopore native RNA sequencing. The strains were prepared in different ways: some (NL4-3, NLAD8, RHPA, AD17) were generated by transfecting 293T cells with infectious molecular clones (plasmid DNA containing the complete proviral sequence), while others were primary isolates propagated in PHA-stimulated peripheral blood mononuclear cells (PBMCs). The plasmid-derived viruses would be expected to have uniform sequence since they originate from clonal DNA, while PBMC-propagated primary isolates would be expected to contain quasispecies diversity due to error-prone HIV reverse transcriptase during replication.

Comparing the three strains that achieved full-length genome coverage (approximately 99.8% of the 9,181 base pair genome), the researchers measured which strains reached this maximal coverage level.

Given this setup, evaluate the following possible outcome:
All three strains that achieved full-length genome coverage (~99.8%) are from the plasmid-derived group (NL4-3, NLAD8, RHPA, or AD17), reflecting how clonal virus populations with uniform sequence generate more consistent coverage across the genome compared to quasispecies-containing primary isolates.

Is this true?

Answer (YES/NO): NO